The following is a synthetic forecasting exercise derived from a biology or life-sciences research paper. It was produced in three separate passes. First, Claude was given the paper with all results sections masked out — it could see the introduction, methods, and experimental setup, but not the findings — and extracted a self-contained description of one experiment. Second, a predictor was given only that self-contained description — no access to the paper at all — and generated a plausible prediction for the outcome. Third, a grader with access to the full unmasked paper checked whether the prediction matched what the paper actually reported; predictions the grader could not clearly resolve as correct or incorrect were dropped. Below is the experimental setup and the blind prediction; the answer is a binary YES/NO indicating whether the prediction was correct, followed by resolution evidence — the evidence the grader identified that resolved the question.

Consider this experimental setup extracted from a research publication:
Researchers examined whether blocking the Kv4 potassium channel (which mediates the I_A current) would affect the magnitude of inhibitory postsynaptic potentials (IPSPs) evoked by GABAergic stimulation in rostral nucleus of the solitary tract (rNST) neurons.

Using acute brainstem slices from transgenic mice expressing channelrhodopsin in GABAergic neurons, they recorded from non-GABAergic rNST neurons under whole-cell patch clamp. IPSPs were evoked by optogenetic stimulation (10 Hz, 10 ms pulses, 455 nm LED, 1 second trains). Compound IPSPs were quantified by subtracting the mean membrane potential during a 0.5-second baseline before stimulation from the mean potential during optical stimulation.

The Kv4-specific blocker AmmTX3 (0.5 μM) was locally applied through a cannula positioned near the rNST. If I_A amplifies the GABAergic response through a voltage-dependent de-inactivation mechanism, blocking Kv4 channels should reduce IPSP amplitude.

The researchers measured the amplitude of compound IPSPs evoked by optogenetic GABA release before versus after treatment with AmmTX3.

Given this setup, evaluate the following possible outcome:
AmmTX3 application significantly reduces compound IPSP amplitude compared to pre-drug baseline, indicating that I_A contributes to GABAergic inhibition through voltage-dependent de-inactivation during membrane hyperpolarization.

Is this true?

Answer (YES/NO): NO